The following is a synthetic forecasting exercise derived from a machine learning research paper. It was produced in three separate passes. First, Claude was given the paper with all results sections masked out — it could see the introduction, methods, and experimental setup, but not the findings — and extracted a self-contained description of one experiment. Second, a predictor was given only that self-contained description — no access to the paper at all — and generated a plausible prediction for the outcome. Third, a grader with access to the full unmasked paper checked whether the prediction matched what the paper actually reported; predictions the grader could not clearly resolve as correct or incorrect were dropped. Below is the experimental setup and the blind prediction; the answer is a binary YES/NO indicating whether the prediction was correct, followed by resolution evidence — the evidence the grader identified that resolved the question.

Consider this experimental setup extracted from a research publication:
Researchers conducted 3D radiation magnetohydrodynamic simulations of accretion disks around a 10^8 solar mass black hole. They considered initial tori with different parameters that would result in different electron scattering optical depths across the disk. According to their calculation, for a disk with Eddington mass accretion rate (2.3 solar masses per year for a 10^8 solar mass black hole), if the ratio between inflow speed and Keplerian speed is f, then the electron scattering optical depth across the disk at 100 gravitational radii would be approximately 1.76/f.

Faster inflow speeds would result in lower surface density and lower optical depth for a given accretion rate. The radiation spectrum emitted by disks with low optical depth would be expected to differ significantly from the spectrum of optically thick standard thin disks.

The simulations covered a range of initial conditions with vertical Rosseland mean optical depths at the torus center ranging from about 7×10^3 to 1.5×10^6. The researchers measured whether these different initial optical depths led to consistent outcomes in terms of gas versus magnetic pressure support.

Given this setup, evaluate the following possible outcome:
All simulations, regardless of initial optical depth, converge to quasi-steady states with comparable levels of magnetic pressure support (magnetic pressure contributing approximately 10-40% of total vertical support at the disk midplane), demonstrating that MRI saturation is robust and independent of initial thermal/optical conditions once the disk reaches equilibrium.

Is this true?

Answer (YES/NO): NO